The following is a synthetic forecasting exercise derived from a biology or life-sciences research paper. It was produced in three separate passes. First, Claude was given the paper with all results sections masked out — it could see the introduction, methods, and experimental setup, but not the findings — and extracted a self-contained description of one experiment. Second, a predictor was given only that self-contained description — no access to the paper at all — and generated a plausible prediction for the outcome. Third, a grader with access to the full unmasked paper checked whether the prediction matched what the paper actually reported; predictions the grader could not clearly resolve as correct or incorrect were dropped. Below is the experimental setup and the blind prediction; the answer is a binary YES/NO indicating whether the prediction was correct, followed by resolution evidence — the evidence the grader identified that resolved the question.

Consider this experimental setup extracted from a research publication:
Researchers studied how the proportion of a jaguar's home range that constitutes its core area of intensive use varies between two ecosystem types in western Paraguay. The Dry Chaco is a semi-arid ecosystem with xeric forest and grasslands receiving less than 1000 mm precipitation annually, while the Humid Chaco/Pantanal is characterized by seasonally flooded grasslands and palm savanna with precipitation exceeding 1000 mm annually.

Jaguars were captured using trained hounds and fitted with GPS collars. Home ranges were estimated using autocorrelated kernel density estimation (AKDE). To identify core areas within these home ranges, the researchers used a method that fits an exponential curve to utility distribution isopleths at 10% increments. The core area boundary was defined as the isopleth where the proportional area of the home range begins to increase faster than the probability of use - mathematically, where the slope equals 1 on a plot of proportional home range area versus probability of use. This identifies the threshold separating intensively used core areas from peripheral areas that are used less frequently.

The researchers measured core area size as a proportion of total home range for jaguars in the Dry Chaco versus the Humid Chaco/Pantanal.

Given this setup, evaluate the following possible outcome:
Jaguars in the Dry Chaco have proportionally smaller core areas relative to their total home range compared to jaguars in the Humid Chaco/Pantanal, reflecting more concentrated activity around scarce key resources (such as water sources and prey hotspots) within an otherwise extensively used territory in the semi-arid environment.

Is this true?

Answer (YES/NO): NO